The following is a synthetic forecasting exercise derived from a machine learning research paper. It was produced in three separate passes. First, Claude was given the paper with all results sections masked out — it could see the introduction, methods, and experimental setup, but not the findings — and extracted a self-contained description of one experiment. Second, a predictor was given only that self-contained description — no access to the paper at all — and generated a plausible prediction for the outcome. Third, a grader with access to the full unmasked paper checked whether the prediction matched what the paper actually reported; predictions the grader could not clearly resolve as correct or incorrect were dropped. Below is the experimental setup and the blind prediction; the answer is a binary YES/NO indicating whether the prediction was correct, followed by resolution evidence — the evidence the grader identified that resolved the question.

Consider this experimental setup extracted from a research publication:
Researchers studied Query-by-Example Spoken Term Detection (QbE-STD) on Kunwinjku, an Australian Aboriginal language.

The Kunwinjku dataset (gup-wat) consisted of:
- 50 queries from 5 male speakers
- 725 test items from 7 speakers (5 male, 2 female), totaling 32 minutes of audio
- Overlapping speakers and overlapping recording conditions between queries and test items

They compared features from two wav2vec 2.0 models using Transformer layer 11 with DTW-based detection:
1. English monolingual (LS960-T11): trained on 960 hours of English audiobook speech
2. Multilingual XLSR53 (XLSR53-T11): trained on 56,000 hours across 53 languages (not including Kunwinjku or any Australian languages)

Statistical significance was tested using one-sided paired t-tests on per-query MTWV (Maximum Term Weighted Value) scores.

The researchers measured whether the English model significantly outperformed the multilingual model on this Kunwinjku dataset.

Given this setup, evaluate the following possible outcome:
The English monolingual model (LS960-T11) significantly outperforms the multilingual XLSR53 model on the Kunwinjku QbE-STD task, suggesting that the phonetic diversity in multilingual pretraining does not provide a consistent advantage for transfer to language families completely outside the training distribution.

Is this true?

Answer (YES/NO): YES